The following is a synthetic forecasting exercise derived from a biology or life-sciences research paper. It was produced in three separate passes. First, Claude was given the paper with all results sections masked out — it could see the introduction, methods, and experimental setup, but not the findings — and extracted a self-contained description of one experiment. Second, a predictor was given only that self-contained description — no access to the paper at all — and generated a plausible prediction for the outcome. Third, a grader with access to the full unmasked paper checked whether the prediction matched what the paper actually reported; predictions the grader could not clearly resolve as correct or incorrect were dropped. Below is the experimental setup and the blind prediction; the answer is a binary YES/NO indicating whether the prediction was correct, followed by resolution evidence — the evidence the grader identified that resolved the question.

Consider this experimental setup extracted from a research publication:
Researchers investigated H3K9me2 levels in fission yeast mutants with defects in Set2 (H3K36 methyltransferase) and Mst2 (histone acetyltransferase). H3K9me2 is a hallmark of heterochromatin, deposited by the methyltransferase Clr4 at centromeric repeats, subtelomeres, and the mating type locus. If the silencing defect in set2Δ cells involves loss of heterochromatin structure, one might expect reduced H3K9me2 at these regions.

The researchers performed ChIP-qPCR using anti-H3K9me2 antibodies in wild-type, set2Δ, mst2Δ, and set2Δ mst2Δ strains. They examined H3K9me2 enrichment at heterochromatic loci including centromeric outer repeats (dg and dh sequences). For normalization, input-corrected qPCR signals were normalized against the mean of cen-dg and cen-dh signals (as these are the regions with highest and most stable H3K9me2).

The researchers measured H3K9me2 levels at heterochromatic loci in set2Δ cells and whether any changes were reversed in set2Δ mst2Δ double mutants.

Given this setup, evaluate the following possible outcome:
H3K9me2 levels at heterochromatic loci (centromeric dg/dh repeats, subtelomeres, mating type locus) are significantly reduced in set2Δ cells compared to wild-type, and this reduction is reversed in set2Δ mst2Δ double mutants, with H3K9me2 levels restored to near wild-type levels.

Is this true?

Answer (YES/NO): NO